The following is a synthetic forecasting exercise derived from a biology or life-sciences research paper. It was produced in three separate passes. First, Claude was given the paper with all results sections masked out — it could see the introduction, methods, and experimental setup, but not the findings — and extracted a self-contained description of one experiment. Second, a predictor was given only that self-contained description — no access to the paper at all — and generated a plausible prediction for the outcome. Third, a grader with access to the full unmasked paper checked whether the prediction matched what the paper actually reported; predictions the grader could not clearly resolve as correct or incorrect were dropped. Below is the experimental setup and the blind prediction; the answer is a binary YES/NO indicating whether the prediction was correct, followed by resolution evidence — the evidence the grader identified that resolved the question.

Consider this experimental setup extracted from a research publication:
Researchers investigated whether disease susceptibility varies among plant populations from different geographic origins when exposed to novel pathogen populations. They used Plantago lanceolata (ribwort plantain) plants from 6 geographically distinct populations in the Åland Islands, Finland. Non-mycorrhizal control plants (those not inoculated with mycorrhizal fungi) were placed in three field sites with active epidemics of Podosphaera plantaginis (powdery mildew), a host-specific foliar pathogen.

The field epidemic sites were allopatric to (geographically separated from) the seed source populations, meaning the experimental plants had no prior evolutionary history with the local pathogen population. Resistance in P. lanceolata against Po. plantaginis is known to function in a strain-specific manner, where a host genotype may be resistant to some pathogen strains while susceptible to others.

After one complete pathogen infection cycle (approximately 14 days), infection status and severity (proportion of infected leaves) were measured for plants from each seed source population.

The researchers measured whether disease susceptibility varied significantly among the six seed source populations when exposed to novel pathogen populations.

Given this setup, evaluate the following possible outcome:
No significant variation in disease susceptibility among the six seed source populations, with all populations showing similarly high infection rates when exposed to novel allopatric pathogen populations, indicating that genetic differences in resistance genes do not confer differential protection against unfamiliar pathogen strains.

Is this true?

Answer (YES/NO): NO